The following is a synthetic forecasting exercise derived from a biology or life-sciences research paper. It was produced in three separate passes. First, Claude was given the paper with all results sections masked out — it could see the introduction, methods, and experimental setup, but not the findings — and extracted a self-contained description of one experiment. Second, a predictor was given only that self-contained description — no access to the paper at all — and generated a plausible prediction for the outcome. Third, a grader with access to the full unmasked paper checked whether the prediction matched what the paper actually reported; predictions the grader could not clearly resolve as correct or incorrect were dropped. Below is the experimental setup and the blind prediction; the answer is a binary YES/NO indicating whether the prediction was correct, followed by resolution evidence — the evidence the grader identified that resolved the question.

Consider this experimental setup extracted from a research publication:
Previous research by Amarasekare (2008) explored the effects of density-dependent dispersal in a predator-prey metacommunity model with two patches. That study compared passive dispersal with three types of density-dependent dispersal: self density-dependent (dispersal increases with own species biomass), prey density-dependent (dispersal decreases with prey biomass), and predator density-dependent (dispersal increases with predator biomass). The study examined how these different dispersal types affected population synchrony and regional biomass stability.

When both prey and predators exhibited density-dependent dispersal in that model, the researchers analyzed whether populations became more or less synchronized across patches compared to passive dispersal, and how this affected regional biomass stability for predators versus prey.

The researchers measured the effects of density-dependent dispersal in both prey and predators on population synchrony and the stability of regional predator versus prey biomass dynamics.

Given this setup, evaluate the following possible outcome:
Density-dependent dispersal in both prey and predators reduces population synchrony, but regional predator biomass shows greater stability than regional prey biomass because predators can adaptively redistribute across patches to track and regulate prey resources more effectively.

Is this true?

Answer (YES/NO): YES